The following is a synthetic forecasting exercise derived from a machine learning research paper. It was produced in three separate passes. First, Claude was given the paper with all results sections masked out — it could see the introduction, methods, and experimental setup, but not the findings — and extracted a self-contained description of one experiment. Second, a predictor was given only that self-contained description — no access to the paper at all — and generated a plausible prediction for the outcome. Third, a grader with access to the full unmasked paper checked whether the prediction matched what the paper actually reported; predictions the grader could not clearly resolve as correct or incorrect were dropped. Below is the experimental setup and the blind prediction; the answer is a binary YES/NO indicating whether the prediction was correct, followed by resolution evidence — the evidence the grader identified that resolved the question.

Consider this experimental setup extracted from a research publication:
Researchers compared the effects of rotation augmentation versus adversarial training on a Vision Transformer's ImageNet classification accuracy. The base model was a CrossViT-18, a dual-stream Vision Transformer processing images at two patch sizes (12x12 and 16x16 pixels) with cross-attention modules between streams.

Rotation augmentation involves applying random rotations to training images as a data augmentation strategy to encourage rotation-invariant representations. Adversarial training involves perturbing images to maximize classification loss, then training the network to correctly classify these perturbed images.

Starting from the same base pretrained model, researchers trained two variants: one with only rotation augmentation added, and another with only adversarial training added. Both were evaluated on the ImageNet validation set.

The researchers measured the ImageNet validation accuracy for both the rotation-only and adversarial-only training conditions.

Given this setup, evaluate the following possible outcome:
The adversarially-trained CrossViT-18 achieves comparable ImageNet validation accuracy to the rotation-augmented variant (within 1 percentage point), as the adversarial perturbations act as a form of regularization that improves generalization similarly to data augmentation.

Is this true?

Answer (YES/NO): NO